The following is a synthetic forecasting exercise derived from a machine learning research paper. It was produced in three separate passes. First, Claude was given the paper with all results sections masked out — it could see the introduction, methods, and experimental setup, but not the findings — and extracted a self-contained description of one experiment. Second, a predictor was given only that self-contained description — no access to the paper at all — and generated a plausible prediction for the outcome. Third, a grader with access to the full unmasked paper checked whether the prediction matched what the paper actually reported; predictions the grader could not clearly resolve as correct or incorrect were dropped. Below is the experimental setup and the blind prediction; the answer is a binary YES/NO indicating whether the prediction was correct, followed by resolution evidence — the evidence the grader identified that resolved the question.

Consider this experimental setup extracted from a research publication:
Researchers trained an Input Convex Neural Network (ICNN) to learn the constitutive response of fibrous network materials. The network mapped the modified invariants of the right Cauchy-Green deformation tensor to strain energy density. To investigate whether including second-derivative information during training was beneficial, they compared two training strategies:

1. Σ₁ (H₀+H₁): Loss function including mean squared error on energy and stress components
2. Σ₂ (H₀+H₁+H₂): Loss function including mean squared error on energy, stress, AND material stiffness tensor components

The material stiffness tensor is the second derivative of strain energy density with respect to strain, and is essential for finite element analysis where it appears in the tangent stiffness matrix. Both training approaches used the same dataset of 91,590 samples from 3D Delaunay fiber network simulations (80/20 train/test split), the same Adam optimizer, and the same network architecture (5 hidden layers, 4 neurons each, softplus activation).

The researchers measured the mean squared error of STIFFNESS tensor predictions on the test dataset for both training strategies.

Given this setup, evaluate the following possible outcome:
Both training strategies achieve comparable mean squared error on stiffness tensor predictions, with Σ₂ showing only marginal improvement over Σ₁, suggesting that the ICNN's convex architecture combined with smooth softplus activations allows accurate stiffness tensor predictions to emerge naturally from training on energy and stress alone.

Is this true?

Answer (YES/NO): NO